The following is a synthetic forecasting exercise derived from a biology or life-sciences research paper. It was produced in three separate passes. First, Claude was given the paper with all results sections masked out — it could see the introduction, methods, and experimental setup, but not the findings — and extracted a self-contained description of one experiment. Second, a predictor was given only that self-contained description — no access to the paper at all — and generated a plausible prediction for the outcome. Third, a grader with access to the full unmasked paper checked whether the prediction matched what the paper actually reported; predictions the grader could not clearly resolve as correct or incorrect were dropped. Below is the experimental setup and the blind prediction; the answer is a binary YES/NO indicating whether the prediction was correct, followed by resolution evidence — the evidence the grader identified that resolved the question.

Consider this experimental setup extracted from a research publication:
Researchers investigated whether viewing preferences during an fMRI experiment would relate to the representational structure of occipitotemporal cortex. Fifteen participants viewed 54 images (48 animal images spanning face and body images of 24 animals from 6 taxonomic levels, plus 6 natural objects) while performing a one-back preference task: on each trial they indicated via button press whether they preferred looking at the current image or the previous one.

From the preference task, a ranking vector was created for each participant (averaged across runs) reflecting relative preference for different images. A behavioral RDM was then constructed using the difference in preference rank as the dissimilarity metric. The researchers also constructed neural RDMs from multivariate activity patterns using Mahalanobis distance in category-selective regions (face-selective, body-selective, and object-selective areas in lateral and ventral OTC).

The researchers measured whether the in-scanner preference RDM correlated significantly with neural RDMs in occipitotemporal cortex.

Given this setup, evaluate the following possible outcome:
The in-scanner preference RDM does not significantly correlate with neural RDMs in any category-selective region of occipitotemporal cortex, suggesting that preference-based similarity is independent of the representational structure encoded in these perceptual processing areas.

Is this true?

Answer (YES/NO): YES